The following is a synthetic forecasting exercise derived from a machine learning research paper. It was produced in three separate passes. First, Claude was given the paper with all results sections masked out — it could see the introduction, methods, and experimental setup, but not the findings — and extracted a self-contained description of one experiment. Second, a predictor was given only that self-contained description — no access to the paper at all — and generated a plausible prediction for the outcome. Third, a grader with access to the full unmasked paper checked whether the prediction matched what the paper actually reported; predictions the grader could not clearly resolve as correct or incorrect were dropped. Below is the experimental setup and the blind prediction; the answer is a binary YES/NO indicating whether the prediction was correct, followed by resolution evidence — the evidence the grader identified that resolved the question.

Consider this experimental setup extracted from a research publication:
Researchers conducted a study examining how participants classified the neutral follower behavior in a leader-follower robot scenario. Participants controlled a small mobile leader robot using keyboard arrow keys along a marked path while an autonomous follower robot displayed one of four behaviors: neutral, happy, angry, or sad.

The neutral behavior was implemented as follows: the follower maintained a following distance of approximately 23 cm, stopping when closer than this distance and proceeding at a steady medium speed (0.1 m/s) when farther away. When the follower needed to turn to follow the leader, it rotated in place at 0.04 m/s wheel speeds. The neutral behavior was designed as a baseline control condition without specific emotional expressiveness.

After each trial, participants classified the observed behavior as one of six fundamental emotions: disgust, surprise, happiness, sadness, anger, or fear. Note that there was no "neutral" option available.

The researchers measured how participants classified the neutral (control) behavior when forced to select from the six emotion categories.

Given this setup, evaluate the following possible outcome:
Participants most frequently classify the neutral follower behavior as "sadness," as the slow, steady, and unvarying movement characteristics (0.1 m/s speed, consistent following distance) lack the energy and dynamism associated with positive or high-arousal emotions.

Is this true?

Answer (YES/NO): NO